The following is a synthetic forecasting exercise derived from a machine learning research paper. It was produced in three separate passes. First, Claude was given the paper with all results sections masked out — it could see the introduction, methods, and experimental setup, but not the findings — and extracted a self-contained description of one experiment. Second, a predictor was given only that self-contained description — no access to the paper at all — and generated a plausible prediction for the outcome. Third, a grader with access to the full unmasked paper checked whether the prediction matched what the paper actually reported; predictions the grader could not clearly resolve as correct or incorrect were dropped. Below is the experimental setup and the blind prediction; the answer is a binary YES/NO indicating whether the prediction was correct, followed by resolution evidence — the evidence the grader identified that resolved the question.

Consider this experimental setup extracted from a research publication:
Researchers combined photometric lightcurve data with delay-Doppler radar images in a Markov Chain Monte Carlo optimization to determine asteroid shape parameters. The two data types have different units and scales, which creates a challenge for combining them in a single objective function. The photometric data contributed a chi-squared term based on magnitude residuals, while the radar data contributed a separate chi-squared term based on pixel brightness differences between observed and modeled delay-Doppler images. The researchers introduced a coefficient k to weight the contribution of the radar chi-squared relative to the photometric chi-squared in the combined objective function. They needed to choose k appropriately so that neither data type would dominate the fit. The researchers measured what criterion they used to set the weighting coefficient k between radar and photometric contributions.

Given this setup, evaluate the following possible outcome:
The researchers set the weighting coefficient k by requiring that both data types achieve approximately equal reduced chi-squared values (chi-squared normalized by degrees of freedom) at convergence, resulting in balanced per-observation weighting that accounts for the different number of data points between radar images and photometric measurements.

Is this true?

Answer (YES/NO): NO